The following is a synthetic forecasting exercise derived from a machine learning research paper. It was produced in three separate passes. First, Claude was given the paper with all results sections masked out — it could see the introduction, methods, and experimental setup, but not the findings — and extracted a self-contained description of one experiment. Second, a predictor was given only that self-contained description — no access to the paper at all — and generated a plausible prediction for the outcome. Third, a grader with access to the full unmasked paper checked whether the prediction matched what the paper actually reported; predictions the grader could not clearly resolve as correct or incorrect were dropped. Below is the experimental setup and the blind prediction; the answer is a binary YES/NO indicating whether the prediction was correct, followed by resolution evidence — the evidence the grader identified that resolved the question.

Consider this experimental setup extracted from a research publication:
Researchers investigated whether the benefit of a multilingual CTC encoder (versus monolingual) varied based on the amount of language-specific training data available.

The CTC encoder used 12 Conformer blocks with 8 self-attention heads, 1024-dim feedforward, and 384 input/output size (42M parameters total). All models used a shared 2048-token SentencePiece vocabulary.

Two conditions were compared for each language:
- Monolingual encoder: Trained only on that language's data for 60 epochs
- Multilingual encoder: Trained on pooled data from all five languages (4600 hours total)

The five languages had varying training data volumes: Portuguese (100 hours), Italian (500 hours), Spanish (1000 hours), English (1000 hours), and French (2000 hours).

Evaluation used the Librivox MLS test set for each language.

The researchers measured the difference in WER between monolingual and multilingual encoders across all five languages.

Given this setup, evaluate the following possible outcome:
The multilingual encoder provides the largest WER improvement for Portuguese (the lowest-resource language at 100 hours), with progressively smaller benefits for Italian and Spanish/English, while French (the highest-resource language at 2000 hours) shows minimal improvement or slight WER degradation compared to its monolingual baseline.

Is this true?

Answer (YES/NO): NO